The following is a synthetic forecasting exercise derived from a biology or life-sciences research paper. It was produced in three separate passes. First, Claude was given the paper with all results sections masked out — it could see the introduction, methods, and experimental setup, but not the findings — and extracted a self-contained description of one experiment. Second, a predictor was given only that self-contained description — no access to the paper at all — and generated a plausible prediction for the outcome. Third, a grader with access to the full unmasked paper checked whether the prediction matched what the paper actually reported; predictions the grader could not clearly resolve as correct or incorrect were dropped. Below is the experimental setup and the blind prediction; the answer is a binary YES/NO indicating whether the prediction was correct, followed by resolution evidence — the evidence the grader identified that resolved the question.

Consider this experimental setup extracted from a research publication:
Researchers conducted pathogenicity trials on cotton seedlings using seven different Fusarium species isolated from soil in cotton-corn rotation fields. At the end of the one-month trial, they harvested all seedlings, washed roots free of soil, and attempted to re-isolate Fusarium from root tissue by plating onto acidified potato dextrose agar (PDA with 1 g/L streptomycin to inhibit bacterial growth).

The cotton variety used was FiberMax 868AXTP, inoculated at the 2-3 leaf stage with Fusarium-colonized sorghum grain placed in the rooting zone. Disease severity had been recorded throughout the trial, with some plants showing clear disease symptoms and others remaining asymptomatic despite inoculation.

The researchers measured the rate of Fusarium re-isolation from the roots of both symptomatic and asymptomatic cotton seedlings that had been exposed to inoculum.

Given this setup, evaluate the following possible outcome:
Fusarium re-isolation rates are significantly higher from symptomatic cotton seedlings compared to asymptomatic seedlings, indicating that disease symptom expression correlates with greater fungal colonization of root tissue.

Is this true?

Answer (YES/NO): NO